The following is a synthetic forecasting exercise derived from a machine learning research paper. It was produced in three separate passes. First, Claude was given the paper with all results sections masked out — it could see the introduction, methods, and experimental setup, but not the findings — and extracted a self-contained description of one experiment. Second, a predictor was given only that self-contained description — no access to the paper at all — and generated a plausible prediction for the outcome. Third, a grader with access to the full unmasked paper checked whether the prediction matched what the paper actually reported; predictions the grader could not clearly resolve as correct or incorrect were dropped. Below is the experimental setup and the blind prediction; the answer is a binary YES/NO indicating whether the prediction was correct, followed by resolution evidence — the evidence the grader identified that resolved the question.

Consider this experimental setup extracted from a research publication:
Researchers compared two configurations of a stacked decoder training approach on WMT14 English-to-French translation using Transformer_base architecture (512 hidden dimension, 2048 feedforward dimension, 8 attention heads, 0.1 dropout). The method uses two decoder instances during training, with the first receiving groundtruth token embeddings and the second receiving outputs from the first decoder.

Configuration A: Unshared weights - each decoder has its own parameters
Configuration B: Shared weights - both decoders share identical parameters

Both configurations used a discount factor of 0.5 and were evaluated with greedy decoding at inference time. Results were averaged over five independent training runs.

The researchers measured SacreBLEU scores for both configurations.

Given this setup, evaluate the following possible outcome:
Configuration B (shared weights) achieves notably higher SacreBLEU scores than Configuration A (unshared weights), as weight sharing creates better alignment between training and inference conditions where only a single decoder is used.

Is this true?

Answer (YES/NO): NO